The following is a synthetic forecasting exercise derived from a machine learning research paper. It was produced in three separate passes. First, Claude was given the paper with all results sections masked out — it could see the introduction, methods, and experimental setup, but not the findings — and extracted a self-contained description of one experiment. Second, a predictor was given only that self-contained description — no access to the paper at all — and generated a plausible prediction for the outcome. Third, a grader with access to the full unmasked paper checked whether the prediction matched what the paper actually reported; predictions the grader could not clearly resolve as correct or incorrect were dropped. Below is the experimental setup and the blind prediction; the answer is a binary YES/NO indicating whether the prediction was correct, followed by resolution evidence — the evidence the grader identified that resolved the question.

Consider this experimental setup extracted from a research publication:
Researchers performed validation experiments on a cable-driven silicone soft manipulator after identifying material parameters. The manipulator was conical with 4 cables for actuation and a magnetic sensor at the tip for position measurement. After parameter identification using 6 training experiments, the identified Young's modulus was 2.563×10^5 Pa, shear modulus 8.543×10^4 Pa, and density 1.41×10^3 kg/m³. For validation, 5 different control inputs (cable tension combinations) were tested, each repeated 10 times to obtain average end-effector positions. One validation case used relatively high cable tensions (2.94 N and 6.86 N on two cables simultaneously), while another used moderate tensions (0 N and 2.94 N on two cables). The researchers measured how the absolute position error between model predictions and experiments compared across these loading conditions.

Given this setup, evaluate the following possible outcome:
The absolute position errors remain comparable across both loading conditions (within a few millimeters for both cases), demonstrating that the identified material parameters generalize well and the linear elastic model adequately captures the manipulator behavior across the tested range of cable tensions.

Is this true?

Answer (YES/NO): NO